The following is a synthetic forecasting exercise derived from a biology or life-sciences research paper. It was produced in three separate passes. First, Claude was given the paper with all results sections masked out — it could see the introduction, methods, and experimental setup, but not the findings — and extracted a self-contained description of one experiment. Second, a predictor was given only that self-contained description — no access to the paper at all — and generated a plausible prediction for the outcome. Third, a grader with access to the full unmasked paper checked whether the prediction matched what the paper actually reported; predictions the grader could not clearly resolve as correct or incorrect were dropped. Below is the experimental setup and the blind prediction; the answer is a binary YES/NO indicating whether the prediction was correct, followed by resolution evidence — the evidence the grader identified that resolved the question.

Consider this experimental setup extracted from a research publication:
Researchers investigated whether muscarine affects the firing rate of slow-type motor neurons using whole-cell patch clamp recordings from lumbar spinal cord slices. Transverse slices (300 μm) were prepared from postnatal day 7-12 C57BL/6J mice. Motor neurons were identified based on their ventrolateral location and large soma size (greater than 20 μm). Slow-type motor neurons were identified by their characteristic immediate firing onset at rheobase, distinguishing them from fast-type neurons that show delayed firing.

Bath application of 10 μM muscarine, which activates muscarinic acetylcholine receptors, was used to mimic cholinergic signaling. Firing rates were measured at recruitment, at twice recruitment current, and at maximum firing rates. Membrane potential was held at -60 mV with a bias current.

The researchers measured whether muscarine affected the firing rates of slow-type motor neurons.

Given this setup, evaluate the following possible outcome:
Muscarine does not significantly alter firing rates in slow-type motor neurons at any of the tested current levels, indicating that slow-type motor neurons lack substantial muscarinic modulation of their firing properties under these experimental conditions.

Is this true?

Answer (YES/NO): YES